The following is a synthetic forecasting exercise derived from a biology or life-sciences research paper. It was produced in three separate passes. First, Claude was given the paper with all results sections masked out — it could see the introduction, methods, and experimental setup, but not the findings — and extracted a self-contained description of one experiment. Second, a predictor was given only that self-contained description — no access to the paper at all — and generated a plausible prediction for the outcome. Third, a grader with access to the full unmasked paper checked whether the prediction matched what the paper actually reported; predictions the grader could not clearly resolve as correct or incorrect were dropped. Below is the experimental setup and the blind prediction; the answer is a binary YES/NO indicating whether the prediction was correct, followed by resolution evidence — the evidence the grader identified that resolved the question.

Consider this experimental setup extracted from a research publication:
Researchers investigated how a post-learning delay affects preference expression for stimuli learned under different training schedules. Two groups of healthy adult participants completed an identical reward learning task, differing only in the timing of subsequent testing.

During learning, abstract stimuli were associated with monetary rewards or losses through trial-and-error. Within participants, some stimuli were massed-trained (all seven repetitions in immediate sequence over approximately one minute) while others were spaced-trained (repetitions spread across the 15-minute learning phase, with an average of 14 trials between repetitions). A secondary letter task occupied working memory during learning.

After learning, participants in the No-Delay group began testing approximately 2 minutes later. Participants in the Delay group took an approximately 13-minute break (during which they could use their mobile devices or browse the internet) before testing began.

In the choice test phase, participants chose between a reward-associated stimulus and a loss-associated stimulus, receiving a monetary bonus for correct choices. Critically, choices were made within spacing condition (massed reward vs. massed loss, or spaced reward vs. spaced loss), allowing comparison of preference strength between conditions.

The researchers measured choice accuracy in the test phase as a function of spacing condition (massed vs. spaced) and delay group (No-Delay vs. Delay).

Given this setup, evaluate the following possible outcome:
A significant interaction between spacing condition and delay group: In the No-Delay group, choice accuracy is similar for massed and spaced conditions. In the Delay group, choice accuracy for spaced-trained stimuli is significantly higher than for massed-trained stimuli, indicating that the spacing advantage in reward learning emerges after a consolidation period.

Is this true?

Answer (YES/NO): NO